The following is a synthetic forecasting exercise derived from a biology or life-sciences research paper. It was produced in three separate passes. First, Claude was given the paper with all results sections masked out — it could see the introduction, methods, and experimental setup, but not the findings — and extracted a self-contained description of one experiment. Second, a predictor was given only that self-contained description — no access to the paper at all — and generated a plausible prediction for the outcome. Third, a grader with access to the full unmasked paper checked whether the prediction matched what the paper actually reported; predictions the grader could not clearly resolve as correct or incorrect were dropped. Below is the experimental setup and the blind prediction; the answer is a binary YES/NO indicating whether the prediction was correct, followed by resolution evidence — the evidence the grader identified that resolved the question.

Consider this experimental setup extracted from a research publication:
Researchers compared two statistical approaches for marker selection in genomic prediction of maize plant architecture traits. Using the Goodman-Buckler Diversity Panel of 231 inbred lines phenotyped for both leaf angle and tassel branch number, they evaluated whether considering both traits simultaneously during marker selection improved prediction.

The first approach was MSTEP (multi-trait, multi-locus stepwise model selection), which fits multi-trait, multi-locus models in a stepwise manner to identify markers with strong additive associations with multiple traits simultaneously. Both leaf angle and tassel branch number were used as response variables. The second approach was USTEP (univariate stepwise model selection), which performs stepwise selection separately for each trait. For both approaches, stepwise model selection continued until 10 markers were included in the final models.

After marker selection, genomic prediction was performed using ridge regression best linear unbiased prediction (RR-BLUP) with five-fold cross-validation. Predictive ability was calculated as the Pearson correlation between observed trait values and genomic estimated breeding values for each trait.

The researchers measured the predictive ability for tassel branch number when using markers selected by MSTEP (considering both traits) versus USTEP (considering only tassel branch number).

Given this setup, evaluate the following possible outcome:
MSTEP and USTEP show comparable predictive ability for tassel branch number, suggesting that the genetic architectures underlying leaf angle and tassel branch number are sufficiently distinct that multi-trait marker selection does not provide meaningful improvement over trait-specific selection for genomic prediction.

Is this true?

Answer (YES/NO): YES